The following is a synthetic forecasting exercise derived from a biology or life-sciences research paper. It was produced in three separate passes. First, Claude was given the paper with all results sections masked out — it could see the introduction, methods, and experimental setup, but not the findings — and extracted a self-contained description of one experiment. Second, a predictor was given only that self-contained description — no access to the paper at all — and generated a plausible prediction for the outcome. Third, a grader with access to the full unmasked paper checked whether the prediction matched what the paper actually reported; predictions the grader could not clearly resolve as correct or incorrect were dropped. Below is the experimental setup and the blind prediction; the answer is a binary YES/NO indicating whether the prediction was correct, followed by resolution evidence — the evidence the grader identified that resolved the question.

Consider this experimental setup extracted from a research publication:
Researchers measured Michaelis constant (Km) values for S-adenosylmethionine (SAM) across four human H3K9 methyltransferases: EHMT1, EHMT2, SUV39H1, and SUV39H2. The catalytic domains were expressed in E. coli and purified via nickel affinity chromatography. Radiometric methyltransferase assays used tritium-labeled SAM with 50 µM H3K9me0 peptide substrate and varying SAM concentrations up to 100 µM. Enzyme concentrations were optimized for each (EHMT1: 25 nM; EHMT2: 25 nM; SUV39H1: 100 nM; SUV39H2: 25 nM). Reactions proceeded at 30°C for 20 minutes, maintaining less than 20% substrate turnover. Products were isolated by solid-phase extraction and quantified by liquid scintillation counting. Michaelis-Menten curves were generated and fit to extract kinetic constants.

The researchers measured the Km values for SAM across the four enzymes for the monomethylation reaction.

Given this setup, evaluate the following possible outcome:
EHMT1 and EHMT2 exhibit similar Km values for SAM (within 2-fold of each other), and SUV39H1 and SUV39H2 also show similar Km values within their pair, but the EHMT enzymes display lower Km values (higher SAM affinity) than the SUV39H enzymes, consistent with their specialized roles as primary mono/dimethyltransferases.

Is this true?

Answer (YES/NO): NO